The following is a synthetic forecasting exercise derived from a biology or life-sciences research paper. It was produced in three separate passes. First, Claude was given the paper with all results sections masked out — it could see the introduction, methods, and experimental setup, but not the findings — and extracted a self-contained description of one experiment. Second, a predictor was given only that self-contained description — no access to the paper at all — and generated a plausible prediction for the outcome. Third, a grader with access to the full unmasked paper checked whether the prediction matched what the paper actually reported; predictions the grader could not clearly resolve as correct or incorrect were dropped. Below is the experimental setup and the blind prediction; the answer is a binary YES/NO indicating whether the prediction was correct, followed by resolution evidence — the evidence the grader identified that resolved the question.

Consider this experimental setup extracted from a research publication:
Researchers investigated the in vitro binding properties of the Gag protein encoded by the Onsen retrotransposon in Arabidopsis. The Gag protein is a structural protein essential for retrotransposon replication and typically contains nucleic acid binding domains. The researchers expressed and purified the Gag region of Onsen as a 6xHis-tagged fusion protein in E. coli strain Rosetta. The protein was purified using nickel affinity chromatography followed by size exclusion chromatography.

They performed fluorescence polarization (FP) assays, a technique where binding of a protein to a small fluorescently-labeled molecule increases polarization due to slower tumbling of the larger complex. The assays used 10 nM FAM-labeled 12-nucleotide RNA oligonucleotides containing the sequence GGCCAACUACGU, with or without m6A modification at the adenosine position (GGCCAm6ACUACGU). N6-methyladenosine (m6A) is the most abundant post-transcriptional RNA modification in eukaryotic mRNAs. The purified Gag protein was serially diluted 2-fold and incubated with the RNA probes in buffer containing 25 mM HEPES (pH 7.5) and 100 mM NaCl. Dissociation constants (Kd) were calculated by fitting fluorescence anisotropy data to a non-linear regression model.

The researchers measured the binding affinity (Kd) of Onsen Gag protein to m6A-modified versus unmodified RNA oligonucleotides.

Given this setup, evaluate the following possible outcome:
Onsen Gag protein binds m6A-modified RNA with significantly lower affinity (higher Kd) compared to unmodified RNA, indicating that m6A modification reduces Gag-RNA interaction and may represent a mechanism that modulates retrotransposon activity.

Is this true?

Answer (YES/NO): YES